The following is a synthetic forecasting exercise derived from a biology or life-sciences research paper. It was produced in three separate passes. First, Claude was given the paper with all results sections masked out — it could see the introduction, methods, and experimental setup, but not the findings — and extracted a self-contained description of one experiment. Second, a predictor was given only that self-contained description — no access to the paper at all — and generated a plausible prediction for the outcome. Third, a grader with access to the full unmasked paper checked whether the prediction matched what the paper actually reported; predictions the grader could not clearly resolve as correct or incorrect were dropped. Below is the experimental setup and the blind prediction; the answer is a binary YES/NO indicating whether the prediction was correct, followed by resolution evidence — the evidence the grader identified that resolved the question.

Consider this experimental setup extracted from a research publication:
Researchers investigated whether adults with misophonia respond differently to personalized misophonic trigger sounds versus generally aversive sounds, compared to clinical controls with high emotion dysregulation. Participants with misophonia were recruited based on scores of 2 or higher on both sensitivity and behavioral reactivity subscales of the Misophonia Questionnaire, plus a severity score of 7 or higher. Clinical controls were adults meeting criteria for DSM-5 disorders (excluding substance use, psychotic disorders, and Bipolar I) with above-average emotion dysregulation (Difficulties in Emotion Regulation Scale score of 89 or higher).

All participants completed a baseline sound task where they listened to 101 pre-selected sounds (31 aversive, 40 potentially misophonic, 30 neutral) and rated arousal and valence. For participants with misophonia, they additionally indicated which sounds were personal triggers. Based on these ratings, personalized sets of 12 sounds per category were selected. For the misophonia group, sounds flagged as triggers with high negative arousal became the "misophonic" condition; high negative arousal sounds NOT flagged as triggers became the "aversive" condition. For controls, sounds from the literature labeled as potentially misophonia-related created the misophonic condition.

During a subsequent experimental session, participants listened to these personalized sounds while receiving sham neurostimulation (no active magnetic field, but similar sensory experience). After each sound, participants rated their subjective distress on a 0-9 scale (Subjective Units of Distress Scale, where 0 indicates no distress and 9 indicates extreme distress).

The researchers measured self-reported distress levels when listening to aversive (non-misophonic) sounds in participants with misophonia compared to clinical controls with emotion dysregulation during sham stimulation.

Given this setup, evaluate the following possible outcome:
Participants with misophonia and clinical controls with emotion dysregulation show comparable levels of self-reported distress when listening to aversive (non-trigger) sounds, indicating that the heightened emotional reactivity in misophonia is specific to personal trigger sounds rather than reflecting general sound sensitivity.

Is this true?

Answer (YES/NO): NO